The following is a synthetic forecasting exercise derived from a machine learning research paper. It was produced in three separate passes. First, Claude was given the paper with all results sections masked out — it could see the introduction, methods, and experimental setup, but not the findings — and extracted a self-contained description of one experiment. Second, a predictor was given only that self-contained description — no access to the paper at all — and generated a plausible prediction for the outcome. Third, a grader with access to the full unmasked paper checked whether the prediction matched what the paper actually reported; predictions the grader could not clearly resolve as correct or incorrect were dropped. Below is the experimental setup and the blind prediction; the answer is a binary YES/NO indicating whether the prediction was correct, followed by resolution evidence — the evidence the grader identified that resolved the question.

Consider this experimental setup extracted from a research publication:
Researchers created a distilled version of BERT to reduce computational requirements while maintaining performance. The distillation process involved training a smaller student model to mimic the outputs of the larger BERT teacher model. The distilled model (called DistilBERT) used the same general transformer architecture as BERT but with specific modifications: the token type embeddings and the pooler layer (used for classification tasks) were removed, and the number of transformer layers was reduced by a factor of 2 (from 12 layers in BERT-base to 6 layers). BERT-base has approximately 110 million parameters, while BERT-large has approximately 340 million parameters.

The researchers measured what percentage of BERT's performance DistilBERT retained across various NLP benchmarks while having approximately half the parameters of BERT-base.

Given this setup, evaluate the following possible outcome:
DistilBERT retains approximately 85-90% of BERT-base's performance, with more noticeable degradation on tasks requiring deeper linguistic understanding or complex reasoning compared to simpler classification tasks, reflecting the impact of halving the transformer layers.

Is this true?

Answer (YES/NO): NO